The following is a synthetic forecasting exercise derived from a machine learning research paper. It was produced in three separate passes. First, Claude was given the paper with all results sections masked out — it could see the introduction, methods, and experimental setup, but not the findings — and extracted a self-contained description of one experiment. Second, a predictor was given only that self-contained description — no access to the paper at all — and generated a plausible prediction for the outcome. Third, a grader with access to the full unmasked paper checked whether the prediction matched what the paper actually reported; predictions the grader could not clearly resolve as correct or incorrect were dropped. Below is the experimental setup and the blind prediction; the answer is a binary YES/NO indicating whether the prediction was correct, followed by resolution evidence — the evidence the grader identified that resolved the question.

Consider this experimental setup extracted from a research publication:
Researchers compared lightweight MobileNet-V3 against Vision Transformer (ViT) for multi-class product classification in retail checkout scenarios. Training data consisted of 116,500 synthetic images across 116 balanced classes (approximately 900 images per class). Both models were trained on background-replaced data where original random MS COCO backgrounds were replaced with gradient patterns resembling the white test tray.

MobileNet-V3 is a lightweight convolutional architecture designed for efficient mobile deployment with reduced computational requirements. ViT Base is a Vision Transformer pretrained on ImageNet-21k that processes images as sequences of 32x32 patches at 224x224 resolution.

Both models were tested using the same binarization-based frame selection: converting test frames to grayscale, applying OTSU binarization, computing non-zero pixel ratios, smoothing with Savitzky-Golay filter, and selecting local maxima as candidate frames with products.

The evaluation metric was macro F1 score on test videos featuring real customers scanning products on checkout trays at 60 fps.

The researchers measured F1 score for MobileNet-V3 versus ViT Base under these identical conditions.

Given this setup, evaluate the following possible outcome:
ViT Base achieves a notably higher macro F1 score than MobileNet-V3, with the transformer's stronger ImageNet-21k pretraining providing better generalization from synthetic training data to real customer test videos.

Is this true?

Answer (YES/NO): YES